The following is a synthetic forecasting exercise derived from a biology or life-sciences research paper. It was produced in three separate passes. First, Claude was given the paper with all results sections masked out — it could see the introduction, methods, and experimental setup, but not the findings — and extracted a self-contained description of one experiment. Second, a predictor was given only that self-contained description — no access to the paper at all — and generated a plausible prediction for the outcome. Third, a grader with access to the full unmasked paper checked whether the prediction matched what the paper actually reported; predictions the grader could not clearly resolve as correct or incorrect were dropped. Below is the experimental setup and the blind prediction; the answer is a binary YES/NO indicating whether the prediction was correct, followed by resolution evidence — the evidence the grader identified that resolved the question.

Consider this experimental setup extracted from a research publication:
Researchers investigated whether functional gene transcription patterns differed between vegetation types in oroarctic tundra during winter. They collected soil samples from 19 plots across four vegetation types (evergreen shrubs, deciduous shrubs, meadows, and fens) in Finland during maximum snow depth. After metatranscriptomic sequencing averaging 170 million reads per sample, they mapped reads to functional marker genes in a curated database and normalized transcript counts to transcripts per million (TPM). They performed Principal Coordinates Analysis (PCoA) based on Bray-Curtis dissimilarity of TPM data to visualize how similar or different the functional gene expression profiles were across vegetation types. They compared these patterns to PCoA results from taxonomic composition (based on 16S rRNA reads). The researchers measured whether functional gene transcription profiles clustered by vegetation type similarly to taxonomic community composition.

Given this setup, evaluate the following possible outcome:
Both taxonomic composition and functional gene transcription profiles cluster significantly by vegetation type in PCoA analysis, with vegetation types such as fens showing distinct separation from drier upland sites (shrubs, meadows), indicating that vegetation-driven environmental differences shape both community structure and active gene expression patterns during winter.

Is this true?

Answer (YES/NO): YES